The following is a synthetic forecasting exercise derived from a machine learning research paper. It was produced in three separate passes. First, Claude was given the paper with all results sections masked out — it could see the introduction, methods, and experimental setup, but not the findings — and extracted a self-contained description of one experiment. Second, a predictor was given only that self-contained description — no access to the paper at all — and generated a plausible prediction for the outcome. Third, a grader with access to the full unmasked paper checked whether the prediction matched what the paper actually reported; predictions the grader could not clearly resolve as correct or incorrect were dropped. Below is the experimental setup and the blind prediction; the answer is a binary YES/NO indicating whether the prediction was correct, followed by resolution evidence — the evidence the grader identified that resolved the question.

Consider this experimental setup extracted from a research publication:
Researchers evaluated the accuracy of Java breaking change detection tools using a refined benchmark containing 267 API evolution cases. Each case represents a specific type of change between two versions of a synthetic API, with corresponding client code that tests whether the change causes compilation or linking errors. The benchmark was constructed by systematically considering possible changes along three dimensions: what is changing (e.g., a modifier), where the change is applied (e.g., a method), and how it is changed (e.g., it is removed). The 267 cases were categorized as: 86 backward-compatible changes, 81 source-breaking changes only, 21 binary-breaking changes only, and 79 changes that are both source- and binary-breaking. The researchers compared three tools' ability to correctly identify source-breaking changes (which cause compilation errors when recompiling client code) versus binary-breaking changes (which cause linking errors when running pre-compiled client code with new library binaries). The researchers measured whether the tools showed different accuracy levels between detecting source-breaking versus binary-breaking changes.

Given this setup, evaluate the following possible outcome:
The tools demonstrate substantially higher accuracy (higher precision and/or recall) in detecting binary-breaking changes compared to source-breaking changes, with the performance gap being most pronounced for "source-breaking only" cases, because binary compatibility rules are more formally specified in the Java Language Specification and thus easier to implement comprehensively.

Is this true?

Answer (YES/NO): NO